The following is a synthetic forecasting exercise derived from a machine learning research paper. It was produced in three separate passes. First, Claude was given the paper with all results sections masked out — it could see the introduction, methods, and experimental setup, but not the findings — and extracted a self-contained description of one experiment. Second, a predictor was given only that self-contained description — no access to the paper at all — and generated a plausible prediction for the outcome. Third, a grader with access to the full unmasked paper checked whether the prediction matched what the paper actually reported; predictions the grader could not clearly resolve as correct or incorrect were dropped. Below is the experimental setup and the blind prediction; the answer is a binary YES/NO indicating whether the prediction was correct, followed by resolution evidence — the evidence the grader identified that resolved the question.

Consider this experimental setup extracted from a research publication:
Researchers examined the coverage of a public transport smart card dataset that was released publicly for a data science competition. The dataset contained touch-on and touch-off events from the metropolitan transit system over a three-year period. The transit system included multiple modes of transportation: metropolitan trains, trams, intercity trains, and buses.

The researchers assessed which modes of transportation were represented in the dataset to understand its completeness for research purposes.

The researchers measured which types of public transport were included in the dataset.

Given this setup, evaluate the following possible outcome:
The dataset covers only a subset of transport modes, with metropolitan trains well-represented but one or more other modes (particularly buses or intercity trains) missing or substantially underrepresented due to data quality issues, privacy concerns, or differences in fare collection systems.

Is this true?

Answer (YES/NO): YES